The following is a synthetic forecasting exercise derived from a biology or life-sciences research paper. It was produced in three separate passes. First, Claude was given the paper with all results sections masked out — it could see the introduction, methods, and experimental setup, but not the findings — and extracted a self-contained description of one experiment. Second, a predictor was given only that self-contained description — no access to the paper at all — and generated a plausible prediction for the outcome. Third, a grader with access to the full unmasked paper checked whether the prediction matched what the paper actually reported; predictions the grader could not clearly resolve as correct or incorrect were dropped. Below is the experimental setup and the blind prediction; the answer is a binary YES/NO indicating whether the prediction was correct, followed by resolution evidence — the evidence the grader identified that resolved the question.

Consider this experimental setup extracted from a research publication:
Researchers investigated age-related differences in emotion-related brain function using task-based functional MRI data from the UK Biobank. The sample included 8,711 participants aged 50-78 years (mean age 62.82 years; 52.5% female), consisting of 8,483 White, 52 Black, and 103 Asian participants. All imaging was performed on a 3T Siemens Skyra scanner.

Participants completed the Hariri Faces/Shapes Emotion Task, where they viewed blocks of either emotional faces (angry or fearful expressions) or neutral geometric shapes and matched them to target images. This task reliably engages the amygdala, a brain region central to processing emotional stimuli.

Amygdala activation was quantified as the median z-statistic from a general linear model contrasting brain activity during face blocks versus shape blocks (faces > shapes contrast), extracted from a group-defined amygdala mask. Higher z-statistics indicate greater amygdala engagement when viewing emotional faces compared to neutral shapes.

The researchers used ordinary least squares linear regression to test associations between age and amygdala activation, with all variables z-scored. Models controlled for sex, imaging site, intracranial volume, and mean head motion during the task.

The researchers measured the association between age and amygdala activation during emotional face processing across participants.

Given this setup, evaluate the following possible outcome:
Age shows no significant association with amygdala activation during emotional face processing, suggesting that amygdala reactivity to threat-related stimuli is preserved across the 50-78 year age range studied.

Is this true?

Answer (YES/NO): NO